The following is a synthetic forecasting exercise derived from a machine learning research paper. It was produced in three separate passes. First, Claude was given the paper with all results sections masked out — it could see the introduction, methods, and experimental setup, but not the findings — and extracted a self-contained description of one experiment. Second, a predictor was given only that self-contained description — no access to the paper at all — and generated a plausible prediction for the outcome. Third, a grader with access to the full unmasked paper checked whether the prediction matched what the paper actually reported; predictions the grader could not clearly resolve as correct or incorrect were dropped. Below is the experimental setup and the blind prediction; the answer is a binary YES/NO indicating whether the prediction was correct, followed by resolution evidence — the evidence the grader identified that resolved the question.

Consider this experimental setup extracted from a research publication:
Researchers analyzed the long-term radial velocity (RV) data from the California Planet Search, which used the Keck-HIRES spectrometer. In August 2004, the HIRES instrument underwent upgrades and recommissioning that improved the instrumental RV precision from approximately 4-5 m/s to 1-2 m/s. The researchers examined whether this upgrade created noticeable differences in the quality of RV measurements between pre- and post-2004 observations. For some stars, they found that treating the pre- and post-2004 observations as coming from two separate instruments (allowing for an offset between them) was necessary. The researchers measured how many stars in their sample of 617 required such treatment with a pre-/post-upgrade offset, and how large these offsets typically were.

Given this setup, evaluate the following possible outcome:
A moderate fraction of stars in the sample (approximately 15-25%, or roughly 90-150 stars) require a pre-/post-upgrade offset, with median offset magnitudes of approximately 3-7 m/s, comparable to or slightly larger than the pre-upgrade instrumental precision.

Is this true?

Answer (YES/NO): NO